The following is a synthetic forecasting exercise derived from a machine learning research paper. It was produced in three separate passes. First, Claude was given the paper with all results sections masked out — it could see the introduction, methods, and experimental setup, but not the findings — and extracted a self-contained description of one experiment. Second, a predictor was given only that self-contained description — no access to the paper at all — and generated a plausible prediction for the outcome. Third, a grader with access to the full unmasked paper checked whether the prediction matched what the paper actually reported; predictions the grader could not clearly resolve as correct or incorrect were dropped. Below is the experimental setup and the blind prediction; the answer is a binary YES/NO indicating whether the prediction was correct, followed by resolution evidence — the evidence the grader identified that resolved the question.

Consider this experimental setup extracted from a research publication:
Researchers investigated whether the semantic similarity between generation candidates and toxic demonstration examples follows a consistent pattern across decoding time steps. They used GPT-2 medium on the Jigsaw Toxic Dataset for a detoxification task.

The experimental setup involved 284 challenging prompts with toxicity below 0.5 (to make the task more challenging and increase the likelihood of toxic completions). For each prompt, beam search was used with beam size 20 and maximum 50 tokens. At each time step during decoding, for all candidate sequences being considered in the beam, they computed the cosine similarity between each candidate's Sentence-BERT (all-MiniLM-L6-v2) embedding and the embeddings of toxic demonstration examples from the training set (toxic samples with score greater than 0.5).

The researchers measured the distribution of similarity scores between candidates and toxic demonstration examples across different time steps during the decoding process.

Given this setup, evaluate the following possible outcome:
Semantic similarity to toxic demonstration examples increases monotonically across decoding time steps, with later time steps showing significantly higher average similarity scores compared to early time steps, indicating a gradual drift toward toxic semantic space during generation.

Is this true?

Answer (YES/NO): NO